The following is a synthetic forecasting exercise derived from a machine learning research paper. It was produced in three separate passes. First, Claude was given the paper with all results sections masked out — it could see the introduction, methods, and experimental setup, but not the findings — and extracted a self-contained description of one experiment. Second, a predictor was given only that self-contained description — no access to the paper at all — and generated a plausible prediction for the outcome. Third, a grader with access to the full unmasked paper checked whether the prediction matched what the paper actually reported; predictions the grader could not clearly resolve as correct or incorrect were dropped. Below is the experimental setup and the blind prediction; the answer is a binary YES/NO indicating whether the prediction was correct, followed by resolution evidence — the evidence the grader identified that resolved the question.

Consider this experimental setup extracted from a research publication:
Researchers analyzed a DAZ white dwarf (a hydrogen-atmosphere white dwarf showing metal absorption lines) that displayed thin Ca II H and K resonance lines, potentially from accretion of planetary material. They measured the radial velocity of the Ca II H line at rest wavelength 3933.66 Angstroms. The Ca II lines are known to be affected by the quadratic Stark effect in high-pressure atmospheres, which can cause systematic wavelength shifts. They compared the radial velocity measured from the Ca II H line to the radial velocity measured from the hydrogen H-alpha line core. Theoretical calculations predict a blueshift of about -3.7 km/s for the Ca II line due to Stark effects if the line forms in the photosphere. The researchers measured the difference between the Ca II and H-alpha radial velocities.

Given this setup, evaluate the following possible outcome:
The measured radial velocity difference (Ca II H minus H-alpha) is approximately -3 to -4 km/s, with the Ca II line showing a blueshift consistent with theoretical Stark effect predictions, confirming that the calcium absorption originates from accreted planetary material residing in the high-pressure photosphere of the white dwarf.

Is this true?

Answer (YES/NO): NO